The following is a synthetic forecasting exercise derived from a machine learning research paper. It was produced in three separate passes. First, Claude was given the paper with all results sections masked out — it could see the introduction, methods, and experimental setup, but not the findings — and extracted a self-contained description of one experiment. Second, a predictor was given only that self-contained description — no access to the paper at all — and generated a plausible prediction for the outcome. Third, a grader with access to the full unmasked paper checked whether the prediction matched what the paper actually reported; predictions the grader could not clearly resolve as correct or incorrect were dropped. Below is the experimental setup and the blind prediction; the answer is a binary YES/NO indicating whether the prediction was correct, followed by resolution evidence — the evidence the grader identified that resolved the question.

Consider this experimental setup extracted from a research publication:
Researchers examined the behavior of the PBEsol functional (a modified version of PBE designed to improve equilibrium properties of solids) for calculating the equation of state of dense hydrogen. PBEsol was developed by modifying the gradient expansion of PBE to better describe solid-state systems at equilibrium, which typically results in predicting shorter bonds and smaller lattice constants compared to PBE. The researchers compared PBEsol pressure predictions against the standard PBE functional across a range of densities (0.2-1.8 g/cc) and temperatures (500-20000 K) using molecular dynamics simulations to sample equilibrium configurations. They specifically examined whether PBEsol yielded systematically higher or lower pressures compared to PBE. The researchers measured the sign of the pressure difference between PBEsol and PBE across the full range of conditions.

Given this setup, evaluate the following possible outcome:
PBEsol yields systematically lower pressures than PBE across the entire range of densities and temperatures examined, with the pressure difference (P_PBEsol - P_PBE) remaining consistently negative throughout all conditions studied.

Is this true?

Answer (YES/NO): YES